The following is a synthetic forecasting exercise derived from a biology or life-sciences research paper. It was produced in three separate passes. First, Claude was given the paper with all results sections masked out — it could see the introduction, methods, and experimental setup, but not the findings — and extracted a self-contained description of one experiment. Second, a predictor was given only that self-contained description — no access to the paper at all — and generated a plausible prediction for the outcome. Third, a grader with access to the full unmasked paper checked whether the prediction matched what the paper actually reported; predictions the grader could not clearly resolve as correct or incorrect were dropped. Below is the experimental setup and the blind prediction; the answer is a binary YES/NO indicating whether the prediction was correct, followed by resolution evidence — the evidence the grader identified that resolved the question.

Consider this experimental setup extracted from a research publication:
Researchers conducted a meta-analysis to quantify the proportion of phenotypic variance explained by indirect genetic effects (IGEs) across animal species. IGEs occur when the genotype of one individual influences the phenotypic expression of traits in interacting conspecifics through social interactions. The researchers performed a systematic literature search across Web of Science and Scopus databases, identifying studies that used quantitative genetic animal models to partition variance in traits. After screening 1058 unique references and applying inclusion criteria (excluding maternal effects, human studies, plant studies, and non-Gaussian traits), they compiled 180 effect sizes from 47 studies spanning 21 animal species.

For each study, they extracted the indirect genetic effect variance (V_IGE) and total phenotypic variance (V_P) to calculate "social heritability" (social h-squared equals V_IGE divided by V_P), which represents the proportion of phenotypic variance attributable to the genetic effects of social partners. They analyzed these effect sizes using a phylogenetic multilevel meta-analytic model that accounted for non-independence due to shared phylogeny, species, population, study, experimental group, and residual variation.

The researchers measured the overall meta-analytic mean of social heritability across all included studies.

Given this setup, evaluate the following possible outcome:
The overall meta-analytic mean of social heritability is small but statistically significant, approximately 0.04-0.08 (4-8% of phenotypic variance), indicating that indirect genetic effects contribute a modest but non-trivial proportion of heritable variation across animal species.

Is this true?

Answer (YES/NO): NO